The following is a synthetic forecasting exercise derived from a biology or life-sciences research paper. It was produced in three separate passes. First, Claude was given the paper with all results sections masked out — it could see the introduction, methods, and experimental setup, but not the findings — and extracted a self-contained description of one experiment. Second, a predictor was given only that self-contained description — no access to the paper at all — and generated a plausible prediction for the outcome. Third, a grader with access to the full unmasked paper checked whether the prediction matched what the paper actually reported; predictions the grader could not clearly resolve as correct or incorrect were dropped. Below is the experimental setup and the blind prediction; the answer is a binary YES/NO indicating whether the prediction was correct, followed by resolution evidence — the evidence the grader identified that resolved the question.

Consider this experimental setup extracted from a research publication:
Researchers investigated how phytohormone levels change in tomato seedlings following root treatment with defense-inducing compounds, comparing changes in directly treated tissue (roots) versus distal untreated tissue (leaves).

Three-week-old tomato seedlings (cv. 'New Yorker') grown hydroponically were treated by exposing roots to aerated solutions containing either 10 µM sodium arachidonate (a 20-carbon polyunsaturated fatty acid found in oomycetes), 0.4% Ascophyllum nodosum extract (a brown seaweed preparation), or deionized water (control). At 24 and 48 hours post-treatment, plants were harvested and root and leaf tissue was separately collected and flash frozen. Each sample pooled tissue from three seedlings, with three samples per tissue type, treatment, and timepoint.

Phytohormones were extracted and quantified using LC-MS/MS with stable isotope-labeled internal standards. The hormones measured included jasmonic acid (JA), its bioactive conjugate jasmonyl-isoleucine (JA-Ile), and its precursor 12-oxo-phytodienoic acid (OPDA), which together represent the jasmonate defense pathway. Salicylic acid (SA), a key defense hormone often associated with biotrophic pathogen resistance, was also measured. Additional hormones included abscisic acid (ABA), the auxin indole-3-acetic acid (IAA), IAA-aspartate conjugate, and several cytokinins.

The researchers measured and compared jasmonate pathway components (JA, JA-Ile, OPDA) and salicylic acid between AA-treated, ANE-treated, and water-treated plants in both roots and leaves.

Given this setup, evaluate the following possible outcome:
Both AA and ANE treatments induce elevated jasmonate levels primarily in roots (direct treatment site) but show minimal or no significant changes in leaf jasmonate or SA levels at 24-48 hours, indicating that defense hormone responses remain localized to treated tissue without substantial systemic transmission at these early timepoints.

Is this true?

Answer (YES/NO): NO